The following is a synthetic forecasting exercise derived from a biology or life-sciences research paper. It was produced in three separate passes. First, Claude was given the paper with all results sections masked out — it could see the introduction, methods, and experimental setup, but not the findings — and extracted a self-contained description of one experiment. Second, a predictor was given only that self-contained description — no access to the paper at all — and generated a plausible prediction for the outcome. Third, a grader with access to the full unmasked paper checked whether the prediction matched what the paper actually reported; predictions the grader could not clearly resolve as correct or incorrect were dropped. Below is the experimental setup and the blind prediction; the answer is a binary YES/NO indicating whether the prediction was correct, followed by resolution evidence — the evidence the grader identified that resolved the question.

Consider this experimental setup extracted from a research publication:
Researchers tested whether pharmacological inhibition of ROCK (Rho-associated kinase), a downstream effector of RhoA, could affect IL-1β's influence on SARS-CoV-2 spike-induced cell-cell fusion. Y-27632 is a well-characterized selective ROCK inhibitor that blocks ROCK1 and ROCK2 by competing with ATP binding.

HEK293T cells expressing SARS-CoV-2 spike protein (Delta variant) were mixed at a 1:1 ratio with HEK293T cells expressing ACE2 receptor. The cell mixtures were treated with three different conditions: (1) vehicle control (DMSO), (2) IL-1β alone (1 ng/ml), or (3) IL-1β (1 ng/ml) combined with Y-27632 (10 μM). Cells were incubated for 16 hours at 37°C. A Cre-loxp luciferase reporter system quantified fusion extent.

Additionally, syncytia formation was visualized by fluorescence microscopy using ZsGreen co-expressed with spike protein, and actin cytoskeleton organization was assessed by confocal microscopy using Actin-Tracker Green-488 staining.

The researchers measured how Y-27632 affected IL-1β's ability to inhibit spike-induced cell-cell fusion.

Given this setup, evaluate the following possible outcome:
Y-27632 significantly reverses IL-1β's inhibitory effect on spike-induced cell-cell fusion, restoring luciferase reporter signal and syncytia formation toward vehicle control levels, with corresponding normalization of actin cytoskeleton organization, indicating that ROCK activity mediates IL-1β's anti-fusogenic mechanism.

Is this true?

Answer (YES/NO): YES